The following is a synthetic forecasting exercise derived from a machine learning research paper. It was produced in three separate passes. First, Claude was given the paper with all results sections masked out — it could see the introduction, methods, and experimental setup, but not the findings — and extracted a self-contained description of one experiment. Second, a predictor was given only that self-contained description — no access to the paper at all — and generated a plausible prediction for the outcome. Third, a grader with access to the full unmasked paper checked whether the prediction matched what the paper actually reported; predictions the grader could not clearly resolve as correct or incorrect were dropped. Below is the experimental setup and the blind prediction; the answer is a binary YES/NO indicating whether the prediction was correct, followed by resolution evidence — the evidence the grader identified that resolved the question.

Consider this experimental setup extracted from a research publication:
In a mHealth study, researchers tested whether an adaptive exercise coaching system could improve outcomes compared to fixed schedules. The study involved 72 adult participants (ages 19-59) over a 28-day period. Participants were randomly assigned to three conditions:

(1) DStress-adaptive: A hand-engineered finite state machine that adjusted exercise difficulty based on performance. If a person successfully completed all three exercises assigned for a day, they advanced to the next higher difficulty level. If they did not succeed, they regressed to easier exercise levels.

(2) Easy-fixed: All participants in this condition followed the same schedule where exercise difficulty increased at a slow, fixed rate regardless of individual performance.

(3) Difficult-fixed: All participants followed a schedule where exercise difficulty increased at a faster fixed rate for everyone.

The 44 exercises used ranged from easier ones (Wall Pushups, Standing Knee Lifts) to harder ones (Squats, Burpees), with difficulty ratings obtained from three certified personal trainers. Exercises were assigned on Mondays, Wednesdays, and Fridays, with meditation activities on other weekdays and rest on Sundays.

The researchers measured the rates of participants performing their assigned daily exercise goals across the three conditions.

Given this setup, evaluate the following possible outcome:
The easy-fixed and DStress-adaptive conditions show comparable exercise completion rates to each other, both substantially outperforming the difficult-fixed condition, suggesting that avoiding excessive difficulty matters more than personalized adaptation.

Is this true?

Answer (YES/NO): NO